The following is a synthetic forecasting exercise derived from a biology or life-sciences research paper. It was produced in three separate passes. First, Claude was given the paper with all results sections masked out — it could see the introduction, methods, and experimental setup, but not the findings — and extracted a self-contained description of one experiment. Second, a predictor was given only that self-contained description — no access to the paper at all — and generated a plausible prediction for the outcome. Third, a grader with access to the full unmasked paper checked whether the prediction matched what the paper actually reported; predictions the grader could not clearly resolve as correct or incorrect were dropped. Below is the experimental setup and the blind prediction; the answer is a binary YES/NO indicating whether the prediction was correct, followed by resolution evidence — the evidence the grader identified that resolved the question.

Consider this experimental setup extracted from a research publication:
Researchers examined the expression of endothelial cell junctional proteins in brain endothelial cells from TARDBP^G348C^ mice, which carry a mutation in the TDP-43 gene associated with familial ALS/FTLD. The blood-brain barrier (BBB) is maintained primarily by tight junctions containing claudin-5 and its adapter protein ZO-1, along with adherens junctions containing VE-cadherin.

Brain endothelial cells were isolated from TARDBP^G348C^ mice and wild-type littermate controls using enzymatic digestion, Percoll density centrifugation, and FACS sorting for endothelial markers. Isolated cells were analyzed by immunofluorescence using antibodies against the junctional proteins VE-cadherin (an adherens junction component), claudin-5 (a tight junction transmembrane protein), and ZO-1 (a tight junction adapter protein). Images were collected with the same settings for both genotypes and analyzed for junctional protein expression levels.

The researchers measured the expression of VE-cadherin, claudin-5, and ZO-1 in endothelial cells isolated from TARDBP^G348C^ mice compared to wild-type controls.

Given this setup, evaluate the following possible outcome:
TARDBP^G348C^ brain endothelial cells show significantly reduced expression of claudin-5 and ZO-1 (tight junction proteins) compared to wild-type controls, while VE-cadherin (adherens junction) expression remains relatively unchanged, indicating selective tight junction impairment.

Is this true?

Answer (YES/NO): NO